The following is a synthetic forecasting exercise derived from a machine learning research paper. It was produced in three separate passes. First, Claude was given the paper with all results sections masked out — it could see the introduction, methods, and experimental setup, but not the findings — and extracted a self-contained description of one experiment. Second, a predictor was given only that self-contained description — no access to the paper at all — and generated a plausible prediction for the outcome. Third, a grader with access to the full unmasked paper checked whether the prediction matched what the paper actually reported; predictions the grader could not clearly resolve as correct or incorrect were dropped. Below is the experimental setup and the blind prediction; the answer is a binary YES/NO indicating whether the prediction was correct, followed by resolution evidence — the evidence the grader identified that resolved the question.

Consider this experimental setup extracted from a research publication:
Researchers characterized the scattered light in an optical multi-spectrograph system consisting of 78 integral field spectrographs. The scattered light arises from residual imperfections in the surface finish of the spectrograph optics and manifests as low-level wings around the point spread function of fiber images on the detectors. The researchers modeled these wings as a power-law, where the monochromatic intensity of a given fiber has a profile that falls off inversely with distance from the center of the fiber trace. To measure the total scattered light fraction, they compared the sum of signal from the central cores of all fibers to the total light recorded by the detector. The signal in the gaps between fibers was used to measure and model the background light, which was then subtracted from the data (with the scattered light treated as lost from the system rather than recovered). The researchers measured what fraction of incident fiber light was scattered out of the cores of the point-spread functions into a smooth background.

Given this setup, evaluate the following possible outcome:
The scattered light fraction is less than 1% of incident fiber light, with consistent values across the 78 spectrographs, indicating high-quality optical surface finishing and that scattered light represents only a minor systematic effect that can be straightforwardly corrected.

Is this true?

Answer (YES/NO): NO